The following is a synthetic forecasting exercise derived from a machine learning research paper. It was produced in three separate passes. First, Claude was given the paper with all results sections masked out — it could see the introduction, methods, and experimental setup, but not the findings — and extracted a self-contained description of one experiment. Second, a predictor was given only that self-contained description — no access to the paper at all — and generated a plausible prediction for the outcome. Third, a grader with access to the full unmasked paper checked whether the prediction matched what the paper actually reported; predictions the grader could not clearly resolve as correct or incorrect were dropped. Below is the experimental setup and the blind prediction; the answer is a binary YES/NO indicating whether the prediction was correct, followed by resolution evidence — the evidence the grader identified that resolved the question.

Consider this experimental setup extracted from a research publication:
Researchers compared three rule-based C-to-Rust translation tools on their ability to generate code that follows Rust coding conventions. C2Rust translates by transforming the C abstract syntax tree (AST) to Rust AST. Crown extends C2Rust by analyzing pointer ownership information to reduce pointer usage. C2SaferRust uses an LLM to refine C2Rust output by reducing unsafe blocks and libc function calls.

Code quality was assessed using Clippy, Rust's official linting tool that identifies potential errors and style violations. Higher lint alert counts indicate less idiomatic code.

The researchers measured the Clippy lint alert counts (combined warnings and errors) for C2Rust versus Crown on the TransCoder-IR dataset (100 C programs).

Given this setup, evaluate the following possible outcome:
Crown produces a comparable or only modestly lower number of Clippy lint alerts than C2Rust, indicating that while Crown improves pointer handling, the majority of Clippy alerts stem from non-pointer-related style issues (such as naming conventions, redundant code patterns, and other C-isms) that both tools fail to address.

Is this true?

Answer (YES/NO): YES